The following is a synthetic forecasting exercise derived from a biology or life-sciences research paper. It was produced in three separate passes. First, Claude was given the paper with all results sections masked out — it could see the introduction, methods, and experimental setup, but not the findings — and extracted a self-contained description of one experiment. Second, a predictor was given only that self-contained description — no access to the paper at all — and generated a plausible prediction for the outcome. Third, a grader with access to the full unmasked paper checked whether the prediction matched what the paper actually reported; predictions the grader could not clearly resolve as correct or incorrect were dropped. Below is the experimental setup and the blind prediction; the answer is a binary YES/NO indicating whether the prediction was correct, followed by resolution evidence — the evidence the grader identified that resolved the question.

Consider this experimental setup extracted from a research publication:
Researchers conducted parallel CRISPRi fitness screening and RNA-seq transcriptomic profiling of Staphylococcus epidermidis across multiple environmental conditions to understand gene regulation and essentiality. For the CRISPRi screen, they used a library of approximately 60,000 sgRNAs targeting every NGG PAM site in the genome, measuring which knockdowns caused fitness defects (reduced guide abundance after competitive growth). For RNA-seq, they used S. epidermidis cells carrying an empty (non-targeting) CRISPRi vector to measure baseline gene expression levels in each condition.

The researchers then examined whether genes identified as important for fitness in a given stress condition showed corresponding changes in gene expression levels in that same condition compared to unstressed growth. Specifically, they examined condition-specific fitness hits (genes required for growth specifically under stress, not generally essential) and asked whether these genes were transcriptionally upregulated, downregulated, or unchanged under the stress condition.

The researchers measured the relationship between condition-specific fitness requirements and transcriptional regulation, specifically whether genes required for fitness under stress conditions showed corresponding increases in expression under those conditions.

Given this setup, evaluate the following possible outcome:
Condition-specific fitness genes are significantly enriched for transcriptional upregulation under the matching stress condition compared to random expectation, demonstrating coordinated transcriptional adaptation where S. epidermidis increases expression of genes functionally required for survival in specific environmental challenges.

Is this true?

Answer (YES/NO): NO